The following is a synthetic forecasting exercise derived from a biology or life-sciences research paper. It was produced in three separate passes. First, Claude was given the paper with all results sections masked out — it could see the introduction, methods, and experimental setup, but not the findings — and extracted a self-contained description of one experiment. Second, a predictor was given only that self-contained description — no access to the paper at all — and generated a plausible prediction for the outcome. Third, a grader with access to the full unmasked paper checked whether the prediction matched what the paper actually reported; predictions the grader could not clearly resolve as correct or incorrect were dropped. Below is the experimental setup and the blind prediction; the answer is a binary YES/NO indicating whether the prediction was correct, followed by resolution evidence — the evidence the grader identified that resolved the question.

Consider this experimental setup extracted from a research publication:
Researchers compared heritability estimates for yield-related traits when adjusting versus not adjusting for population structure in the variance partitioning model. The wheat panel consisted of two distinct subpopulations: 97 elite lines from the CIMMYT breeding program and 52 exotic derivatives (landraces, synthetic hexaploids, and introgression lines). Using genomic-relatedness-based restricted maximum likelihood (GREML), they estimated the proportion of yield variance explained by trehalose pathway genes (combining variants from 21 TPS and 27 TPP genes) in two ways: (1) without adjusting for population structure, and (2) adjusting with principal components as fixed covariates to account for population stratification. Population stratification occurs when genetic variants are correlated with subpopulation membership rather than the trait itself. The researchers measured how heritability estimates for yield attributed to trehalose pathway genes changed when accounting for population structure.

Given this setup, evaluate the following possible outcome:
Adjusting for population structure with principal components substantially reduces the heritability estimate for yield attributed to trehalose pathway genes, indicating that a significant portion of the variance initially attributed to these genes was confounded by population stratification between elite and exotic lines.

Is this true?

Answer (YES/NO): NO